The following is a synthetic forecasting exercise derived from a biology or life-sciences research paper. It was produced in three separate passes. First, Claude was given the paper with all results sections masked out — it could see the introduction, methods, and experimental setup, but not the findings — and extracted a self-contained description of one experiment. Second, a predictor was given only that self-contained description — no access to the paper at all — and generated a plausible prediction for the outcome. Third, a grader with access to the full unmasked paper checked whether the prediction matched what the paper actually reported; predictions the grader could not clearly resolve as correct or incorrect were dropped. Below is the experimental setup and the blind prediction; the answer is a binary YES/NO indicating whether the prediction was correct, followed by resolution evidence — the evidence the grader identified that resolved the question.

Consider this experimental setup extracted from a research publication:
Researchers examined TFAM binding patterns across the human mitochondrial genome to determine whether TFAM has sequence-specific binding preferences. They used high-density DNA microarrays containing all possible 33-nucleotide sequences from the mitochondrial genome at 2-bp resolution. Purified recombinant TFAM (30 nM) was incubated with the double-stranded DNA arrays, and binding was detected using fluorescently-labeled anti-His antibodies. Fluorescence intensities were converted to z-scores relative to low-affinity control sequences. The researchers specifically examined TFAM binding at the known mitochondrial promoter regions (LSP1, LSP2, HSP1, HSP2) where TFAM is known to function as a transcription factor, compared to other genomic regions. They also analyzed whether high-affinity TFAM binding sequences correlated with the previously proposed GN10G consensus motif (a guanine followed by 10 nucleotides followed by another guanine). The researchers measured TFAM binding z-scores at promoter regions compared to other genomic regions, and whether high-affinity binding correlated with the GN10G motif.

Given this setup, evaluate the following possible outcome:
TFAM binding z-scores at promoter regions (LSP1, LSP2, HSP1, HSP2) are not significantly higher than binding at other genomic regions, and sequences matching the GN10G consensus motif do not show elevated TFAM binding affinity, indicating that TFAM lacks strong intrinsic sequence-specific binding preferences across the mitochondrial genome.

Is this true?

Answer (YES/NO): NO